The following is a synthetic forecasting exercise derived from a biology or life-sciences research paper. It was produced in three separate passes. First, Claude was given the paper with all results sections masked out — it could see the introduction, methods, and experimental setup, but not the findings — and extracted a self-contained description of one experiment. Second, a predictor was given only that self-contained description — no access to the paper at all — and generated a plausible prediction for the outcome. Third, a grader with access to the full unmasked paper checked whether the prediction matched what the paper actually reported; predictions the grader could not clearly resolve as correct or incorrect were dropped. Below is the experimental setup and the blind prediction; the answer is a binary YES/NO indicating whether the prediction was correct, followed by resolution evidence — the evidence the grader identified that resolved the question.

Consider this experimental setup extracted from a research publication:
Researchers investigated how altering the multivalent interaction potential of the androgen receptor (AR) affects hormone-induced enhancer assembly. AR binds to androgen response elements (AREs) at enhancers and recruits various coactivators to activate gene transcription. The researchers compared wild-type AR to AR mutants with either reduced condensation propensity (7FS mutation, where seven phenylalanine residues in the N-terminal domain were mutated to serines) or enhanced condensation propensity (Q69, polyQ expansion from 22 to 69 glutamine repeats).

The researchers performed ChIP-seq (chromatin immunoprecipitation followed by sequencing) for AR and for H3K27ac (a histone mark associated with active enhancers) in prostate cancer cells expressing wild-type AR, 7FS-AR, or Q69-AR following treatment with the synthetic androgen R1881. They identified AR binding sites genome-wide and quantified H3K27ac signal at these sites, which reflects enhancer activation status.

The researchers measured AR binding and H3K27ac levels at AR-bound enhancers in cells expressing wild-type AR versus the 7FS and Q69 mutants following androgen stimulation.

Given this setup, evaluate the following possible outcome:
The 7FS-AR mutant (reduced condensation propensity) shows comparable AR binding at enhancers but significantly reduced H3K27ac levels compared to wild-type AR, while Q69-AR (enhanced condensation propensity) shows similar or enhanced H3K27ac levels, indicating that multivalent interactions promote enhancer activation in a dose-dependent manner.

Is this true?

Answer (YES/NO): NO